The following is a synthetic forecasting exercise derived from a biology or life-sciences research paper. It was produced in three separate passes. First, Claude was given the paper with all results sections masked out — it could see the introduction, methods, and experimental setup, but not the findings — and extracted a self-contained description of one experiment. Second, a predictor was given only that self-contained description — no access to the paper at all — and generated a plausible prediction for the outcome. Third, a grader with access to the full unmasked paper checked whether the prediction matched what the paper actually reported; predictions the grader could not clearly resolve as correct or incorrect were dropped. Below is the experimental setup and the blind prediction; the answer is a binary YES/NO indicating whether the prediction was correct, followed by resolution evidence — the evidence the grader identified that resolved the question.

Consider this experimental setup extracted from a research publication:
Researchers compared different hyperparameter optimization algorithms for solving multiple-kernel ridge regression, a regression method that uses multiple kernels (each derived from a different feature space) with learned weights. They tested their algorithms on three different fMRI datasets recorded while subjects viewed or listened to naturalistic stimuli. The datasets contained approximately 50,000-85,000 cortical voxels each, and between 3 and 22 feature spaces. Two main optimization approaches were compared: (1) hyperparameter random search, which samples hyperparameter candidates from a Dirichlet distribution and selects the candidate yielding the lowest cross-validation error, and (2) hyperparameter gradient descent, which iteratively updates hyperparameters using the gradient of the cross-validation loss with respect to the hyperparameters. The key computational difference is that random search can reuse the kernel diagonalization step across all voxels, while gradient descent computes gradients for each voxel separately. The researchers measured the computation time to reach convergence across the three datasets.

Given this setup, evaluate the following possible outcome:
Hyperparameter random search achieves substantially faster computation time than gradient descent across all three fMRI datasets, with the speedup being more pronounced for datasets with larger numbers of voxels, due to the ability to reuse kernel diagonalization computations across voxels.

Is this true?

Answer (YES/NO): YES